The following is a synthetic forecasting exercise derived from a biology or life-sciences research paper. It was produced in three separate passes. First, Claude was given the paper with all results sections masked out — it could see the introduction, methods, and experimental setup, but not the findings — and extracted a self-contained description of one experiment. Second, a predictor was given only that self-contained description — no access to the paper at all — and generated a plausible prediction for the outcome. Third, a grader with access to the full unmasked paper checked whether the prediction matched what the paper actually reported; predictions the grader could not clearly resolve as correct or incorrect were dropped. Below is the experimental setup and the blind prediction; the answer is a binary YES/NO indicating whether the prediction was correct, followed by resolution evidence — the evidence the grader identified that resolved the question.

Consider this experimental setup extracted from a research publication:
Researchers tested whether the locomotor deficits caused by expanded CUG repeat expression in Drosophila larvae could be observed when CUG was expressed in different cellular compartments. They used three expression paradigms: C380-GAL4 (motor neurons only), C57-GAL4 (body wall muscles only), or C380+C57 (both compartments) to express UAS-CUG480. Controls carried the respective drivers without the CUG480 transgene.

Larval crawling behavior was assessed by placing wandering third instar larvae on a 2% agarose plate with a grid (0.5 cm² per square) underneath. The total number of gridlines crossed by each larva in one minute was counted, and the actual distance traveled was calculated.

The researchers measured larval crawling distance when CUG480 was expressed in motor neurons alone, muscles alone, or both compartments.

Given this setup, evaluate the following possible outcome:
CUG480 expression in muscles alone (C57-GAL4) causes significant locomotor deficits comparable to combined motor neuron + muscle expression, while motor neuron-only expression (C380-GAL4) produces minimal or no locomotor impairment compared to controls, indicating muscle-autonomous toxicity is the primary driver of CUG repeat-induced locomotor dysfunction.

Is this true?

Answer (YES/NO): NO